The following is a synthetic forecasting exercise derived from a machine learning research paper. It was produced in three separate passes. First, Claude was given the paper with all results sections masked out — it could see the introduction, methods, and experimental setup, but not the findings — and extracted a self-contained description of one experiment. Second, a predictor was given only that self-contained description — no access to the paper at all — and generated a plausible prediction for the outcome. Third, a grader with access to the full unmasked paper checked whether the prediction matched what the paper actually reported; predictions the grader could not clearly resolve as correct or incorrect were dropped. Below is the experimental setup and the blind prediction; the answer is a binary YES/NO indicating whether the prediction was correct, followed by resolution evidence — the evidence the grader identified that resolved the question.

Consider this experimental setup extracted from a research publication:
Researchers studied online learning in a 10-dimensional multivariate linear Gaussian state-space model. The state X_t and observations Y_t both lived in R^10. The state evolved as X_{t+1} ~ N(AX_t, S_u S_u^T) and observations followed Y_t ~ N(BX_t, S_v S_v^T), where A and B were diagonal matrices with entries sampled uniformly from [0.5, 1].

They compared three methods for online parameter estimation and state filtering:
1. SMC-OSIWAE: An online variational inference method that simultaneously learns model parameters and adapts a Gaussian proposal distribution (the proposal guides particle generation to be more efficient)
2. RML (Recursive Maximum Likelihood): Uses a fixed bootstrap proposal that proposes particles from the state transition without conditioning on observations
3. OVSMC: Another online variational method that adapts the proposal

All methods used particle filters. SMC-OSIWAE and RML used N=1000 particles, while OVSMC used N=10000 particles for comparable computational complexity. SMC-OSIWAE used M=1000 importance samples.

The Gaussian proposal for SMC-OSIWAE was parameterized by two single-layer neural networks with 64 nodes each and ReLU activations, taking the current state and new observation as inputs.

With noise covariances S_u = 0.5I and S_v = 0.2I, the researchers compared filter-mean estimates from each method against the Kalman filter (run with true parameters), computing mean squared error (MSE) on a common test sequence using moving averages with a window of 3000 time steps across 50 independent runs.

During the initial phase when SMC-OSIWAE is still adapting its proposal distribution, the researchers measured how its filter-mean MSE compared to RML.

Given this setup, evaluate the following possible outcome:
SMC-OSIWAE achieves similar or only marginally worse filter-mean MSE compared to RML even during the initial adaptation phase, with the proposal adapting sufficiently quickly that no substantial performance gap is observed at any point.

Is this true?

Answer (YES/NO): NO